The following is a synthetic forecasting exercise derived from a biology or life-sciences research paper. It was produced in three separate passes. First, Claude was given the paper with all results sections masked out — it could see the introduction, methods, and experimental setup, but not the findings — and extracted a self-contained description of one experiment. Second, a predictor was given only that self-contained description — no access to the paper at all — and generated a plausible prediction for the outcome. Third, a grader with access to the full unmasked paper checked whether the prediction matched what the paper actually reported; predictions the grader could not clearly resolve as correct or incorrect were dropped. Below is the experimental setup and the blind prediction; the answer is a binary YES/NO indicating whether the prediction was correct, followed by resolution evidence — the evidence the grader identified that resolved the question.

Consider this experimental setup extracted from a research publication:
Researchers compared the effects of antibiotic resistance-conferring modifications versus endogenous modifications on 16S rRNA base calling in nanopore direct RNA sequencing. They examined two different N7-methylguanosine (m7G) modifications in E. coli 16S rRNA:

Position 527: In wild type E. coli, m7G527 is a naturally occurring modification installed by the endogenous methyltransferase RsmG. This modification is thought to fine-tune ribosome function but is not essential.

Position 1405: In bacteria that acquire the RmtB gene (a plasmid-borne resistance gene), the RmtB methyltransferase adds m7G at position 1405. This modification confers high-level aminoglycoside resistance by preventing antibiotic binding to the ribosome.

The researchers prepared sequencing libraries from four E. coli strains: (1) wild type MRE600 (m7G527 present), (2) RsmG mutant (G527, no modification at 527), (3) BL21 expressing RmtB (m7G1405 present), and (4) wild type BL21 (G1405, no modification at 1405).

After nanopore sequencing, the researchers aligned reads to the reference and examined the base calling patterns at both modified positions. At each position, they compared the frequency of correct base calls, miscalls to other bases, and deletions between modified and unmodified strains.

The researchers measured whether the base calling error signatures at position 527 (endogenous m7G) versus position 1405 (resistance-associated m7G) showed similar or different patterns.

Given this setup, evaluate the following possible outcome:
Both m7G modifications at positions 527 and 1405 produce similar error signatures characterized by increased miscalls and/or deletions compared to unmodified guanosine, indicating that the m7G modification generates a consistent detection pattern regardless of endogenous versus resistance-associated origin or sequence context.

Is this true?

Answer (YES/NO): YES